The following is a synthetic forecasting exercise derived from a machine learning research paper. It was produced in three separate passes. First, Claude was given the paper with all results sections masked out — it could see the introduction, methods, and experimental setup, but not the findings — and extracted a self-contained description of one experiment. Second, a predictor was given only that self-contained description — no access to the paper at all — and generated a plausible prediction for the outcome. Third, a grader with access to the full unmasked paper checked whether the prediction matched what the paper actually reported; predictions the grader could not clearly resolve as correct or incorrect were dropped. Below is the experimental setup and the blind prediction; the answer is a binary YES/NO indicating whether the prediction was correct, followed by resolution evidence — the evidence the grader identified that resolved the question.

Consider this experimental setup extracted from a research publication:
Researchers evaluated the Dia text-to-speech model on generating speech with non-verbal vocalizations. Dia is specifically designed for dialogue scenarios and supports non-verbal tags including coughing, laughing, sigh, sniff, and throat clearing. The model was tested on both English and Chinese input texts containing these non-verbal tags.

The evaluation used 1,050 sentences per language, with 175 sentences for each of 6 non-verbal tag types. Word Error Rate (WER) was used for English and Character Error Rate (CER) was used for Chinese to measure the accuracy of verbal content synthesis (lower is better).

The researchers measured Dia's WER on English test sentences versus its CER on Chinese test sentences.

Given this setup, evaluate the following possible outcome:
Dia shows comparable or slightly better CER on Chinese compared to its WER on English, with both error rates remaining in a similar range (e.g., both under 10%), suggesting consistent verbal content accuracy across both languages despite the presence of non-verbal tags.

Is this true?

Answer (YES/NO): NO